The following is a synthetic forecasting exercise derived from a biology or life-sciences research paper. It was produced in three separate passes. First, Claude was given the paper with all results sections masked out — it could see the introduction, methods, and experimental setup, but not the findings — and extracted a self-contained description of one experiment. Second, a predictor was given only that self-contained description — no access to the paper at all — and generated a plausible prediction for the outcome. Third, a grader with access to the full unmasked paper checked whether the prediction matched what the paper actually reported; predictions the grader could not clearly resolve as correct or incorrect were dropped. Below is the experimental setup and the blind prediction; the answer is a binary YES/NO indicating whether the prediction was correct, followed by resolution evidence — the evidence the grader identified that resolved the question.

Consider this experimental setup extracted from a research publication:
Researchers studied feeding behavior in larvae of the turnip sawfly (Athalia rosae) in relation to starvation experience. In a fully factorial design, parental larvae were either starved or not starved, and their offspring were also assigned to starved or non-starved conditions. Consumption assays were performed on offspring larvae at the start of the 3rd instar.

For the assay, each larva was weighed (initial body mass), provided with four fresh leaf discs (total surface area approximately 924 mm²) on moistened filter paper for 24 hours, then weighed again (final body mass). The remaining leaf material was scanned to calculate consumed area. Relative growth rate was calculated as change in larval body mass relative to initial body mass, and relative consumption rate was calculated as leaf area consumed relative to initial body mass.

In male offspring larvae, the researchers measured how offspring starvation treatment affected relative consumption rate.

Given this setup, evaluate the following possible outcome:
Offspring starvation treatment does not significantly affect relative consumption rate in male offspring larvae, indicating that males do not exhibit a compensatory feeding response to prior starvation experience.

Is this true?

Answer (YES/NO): YES